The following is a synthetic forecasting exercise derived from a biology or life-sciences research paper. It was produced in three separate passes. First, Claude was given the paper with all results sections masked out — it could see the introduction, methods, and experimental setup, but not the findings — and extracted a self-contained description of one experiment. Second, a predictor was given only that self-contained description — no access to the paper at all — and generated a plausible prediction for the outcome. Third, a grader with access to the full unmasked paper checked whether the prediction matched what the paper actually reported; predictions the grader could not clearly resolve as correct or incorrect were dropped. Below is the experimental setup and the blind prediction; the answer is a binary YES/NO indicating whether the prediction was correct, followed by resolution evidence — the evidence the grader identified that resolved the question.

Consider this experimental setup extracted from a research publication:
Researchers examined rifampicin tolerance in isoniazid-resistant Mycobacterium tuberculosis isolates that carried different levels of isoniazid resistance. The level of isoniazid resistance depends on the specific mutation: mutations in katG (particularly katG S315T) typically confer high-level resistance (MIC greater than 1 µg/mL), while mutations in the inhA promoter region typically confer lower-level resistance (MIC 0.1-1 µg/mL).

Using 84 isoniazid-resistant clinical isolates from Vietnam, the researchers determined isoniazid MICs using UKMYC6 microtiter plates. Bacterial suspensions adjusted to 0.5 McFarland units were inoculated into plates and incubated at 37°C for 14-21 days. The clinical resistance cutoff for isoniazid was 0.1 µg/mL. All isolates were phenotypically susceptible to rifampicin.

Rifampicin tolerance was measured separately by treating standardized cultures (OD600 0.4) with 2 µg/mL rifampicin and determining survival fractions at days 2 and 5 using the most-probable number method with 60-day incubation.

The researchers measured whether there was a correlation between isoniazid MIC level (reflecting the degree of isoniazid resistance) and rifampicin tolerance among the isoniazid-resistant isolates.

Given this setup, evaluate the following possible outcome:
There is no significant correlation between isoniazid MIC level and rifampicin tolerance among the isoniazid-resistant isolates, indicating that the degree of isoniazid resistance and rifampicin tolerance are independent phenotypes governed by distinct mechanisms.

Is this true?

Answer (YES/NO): YES